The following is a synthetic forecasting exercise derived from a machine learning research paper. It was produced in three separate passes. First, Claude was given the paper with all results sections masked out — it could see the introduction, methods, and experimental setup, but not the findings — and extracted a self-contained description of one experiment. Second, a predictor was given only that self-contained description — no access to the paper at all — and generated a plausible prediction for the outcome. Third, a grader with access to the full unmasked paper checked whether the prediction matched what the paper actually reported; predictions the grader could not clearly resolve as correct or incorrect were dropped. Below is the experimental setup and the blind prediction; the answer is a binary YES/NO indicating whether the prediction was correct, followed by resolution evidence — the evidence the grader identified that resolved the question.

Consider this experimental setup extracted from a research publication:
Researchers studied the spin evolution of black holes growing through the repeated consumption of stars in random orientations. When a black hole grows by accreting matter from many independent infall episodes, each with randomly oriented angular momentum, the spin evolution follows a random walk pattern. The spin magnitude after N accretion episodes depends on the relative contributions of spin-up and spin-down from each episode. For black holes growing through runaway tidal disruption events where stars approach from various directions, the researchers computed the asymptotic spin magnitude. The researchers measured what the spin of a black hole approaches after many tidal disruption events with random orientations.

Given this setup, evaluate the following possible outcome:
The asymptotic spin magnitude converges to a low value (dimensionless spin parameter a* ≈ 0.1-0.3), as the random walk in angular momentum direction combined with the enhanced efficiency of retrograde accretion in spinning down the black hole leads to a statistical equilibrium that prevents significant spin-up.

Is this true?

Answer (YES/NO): NO